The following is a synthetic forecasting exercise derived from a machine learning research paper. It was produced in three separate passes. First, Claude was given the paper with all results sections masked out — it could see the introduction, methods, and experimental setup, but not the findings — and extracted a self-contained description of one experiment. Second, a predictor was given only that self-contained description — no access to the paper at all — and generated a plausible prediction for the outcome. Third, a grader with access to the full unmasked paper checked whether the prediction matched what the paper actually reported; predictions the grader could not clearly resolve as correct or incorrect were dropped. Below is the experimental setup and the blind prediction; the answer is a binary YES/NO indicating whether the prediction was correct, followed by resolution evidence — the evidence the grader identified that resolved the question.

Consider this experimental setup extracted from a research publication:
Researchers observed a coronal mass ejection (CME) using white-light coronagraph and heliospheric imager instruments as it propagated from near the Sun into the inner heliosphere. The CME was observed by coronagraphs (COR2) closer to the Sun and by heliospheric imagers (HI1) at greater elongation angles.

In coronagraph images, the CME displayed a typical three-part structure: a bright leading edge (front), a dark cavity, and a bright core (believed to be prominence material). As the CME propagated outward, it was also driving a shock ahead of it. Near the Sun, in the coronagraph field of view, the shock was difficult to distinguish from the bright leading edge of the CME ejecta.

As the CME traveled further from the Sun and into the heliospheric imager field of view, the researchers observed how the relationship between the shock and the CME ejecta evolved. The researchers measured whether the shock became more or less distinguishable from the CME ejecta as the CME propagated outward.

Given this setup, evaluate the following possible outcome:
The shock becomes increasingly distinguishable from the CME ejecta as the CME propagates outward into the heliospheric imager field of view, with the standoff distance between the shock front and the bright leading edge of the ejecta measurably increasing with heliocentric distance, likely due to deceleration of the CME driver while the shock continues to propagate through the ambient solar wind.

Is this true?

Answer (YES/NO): YES